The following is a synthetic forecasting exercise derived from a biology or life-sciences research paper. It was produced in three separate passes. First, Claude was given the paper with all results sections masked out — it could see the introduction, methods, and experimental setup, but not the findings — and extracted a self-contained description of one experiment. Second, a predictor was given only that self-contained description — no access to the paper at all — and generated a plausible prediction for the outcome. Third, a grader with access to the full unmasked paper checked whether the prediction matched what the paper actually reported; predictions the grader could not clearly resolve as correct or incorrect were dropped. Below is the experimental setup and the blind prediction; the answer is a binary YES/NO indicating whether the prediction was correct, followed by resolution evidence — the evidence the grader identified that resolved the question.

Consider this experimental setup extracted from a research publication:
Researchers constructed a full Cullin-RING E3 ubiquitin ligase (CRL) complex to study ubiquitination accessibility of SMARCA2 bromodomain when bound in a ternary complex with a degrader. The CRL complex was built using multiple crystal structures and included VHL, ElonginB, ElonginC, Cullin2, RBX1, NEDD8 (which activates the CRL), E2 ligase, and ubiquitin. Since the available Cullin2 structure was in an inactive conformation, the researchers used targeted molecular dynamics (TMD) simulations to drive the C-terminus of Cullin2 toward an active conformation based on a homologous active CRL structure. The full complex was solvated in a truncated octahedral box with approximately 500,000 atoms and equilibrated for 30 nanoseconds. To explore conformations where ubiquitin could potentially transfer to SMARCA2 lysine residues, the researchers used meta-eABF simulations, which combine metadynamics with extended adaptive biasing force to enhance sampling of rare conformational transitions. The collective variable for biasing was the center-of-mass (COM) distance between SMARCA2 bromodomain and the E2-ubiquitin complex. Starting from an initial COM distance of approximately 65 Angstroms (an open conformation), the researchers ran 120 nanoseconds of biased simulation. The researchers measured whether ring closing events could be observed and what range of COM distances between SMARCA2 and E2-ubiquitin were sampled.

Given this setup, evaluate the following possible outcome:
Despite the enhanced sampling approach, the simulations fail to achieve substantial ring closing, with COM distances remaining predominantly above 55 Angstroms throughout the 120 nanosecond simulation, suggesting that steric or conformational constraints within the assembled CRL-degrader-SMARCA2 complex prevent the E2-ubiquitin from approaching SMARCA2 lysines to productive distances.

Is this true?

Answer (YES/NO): NO